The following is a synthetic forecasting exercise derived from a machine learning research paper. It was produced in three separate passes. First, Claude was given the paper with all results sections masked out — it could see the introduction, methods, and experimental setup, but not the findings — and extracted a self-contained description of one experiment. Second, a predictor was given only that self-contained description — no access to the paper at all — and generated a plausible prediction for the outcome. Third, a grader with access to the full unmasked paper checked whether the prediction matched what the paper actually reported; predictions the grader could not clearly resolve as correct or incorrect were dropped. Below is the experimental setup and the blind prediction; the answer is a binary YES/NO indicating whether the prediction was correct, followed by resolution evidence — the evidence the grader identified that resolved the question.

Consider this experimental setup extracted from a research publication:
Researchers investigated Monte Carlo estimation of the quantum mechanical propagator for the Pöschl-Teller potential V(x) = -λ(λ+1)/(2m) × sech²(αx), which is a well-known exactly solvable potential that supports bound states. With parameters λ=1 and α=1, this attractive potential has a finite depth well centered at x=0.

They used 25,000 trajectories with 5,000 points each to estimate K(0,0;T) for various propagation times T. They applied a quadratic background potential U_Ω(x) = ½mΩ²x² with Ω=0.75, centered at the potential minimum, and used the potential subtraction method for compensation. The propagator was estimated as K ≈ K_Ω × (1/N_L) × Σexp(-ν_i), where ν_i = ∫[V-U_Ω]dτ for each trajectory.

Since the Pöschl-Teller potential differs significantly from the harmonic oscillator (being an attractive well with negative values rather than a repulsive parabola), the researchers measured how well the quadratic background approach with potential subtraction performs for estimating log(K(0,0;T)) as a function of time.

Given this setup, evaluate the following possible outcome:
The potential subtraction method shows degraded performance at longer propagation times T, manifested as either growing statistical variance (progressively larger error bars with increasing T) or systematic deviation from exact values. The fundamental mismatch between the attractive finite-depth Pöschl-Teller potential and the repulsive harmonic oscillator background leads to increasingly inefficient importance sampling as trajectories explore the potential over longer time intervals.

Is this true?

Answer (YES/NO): NO